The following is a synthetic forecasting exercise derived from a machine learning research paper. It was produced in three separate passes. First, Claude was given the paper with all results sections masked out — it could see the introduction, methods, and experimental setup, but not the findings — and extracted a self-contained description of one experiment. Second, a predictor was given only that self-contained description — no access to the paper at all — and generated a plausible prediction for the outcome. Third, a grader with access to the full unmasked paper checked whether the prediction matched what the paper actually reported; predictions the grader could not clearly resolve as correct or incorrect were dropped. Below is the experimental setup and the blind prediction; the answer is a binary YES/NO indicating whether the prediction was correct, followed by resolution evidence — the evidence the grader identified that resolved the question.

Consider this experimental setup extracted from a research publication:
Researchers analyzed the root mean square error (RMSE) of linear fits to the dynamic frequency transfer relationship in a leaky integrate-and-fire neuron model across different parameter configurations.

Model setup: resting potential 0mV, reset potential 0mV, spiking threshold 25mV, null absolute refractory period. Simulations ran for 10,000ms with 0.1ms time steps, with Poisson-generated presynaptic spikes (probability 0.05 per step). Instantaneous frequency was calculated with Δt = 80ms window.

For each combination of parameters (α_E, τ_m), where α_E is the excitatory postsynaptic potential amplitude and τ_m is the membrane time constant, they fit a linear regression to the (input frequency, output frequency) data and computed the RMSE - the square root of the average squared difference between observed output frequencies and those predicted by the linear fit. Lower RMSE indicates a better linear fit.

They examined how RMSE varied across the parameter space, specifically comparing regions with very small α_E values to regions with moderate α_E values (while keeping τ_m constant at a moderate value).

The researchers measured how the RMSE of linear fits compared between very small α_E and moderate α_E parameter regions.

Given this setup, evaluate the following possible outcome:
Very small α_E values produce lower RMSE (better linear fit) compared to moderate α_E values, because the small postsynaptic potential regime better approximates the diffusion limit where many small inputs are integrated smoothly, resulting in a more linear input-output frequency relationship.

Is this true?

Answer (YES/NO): NO